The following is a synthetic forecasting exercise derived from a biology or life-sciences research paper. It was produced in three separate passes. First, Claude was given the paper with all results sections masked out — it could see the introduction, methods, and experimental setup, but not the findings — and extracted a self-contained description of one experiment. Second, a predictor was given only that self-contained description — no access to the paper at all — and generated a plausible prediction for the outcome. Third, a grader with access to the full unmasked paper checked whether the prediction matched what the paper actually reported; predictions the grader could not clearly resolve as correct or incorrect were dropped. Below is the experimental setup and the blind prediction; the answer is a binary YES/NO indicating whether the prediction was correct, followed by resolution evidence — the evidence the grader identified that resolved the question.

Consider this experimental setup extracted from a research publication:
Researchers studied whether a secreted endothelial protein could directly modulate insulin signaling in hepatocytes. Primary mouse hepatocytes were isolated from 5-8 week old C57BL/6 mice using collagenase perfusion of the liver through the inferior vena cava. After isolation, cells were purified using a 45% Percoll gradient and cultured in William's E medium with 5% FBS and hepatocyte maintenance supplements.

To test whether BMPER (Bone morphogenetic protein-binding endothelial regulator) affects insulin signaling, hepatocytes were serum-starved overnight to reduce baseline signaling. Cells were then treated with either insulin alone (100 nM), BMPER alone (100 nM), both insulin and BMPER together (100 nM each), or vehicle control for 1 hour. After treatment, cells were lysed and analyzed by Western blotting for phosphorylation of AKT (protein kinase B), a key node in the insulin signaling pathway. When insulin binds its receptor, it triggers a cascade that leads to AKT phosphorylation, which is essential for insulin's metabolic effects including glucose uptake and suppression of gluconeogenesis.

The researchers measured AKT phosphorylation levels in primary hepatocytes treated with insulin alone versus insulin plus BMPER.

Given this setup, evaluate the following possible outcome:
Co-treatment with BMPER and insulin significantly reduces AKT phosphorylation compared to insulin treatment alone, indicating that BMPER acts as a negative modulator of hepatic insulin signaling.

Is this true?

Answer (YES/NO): NO